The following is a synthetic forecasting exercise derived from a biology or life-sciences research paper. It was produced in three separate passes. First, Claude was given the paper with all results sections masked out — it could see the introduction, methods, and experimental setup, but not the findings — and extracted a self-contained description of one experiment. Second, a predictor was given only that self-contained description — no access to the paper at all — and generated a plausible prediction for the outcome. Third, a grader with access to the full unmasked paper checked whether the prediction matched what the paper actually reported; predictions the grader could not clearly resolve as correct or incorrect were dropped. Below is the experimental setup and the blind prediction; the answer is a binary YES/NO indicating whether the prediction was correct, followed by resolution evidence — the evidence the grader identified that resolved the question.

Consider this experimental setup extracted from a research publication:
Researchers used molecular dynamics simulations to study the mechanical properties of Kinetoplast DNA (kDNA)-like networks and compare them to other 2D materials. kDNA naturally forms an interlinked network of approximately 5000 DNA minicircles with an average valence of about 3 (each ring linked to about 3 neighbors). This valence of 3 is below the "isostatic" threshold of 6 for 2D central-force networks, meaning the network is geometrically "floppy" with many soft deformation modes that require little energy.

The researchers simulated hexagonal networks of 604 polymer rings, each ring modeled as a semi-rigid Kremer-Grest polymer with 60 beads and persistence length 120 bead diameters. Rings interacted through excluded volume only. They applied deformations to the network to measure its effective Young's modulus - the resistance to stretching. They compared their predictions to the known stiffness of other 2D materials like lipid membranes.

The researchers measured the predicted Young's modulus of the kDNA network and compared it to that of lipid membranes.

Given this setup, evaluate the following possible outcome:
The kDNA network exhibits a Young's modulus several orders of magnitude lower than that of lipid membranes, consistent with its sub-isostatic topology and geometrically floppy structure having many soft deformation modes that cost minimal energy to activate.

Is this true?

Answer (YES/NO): YES